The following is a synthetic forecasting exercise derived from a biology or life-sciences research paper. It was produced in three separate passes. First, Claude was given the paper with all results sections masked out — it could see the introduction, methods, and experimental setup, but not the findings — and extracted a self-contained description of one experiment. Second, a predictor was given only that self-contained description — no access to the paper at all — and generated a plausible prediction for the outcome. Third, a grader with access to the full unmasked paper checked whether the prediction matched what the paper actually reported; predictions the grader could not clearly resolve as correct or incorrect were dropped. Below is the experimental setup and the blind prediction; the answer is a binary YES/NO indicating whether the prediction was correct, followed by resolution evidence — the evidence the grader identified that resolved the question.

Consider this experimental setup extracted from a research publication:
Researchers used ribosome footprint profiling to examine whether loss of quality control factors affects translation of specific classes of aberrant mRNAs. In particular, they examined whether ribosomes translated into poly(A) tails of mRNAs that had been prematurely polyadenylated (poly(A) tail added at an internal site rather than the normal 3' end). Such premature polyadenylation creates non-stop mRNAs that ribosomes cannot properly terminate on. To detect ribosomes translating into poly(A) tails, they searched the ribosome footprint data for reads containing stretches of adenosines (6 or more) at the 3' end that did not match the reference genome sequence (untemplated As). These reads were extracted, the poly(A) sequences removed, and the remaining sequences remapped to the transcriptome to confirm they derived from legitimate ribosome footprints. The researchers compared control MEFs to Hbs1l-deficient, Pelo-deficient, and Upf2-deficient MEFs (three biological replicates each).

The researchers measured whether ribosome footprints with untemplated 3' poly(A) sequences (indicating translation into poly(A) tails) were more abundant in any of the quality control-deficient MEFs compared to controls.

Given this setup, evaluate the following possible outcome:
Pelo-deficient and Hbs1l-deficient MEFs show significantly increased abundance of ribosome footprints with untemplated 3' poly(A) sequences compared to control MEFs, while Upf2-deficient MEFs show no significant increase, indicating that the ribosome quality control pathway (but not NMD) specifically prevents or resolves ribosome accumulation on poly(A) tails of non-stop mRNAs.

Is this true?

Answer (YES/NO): NO